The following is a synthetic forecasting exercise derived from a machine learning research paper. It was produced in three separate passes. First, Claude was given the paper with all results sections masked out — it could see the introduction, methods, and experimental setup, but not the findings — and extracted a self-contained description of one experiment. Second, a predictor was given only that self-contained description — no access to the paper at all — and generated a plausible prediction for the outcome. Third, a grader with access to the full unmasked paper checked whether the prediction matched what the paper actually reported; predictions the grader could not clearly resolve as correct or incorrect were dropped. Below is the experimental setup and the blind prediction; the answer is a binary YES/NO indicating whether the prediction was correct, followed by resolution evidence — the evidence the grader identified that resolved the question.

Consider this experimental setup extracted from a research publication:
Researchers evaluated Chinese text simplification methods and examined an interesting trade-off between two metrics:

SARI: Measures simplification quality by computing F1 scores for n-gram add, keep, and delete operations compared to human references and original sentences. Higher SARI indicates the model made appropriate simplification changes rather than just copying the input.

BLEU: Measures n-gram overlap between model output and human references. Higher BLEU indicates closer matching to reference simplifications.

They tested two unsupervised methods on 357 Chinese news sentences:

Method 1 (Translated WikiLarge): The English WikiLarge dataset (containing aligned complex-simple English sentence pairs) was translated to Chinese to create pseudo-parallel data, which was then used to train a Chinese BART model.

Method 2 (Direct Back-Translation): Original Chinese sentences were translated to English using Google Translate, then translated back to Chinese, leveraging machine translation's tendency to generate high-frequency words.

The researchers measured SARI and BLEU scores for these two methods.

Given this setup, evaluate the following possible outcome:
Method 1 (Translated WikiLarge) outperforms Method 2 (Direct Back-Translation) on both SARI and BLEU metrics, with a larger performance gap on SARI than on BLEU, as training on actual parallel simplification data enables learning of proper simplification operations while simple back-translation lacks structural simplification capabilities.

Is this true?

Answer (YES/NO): NO